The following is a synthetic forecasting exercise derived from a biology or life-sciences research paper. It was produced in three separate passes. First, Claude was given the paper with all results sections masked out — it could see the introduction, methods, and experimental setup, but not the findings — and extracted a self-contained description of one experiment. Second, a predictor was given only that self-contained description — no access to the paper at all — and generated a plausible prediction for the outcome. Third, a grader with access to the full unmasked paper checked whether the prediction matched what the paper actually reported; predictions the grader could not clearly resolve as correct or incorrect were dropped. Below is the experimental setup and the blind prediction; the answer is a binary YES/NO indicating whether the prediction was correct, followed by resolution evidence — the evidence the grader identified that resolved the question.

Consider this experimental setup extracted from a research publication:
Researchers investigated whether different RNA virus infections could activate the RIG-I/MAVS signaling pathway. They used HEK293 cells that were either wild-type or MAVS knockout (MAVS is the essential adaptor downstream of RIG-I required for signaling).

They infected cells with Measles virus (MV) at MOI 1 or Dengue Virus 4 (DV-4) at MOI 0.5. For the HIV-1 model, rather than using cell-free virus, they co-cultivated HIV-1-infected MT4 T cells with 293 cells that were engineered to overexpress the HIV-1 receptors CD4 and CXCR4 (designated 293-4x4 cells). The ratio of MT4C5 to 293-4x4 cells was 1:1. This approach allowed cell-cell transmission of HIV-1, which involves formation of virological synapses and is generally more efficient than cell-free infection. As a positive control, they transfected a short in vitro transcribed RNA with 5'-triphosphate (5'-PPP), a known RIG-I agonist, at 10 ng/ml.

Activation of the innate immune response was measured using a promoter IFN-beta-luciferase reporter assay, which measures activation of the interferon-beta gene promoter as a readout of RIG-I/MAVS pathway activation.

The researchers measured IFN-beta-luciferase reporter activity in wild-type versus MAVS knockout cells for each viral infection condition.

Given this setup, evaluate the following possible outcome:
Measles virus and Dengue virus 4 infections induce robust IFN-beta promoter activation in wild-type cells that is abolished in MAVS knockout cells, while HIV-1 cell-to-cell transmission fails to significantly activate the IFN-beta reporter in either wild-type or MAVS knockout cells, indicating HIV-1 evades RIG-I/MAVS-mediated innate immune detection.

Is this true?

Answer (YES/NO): NO